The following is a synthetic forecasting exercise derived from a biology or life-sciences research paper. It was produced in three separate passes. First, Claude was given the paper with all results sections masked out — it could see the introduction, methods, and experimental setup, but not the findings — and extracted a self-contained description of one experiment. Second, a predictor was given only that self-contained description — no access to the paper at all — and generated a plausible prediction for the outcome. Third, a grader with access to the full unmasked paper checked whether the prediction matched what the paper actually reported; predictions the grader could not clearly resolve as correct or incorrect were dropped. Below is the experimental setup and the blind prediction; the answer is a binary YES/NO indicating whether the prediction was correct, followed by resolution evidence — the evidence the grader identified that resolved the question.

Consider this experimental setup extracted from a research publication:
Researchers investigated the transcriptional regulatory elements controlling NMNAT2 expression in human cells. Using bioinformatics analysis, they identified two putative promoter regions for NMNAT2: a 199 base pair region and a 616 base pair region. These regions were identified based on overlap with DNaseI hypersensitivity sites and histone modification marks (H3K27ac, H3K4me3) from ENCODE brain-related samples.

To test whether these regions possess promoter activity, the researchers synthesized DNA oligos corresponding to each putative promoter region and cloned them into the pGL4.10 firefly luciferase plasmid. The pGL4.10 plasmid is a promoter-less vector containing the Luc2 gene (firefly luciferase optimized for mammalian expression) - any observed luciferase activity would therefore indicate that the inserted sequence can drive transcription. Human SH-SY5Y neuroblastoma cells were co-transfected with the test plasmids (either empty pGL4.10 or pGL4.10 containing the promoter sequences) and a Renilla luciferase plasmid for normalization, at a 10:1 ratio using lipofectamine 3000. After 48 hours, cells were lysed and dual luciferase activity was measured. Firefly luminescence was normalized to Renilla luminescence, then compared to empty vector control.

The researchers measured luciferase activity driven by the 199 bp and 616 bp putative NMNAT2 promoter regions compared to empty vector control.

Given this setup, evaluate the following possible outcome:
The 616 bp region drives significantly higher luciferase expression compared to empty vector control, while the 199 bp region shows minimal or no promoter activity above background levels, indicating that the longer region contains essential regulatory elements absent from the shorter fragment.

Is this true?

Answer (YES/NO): NO